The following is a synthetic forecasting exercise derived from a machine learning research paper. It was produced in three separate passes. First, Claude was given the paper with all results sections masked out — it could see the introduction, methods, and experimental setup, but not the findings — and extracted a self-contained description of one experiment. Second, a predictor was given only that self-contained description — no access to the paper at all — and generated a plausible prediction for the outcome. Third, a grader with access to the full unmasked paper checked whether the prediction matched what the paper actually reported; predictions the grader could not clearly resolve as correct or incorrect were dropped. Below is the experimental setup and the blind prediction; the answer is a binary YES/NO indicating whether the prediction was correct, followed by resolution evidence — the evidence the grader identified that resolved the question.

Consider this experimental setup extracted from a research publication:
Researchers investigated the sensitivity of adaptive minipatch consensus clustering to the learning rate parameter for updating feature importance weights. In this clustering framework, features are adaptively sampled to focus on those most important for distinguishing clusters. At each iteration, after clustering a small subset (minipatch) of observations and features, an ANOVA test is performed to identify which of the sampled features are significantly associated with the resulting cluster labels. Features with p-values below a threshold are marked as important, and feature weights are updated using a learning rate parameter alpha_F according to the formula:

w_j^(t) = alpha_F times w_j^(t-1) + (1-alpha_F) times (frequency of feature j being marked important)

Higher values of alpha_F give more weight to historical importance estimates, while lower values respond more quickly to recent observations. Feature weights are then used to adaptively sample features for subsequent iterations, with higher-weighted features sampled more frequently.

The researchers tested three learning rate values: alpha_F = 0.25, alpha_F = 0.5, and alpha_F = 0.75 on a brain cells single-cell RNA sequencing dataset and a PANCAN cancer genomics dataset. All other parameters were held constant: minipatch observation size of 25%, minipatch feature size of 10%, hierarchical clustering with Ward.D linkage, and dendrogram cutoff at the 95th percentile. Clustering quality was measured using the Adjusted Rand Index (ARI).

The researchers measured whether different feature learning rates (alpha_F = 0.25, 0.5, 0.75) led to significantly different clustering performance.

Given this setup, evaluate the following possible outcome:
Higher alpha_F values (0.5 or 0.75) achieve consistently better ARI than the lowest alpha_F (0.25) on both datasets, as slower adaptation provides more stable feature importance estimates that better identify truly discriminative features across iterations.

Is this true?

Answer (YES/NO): NO